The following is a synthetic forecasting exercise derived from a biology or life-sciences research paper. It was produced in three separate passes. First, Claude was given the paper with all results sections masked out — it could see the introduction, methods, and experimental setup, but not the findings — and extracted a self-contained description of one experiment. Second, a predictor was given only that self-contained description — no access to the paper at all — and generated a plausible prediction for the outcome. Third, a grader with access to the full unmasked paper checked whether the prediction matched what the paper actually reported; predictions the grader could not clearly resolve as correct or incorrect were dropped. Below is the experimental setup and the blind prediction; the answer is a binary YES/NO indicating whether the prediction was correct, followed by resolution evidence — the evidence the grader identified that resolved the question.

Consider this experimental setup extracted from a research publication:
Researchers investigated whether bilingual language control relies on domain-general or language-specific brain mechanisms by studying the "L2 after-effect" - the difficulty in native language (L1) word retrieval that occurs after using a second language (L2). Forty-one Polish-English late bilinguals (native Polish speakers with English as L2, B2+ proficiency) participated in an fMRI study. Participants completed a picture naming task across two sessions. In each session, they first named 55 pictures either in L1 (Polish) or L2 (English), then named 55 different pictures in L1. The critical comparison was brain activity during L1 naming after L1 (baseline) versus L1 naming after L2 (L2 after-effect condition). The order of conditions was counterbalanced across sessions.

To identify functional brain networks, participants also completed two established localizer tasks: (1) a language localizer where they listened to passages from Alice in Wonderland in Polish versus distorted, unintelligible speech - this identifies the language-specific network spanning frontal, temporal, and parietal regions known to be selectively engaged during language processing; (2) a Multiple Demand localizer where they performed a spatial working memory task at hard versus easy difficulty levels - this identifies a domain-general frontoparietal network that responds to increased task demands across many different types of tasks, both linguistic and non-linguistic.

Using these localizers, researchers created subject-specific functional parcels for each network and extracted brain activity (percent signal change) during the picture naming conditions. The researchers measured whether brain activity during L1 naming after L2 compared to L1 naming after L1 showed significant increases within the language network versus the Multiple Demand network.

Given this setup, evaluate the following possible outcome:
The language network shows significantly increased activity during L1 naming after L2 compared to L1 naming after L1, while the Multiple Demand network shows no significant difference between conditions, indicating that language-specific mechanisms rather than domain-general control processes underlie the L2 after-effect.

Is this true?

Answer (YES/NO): NO